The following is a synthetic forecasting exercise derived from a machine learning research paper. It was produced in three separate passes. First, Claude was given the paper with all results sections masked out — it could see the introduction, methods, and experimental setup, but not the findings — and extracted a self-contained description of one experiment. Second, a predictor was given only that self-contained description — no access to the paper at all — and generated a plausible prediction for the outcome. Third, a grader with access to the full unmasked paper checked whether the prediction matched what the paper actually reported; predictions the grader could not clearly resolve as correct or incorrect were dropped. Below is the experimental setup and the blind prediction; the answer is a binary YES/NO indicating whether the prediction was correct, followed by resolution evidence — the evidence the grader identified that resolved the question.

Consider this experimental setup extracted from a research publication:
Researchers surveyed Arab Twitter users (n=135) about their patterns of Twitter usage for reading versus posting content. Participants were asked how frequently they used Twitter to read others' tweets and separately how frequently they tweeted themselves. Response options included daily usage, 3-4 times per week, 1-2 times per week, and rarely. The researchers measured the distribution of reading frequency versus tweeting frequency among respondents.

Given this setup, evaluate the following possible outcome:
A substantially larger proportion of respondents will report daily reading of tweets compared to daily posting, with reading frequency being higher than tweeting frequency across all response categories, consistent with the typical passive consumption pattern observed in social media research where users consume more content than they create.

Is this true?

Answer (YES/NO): YES